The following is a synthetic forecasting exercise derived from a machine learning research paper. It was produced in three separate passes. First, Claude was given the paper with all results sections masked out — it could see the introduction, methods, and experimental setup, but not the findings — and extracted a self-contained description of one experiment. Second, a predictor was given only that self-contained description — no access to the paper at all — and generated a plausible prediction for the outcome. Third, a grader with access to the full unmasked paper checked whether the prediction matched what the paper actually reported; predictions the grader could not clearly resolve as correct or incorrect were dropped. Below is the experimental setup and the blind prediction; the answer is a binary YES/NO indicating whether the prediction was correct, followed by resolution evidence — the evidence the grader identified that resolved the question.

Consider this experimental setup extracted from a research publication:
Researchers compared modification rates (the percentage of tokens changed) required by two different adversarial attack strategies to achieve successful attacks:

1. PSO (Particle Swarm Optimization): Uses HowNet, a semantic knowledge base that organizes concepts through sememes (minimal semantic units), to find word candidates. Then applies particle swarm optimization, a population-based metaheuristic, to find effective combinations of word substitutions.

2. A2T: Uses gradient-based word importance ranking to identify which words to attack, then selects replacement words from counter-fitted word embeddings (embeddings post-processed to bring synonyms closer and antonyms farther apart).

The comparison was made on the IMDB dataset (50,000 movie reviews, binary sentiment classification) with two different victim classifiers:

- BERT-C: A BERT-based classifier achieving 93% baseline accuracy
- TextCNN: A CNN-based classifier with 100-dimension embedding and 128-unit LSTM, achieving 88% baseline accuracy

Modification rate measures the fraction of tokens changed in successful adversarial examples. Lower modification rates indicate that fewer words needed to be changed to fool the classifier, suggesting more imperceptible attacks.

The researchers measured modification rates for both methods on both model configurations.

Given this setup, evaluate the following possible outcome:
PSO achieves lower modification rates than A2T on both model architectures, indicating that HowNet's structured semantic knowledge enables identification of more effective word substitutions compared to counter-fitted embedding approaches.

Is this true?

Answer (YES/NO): NO